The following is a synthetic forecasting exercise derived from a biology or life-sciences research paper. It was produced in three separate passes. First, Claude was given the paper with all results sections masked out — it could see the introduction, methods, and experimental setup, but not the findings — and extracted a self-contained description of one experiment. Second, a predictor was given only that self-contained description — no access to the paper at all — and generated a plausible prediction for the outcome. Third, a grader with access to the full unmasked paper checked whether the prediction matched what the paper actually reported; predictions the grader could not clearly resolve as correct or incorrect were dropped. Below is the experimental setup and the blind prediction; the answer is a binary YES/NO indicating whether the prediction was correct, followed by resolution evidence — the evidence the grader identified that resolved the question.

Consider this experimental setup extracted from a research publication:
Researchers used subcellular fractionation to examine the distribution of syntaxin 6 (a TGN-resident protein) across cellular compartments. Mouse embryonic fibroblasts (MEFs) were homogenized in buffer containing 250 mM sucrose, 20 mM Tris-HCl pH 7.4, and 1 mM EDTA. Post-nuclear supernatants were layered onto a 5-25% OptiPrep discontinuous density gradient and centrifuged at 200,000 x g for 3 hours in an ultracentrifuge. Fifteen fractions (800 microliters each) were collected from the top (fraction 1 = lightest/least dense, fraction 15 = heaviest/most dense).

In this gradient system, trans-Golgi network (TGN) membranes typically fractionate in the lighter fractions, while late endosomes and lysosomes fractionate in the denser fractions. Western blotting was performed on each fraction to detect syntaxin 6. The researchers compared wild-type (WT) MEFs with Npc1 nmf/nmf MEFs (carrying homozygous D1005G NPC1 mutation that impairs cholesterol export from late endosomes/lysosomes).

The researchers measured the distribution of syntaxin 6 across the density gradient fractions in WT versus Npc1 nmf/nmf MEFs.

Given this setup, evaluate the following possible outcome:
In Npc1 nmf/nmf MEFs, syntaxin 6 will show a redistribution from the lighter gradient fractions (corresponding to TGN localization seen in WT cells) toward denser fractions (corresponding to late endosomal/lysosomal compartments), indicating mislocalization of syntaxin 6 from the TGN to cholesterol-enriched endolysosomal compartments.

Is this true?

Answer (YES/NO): NO